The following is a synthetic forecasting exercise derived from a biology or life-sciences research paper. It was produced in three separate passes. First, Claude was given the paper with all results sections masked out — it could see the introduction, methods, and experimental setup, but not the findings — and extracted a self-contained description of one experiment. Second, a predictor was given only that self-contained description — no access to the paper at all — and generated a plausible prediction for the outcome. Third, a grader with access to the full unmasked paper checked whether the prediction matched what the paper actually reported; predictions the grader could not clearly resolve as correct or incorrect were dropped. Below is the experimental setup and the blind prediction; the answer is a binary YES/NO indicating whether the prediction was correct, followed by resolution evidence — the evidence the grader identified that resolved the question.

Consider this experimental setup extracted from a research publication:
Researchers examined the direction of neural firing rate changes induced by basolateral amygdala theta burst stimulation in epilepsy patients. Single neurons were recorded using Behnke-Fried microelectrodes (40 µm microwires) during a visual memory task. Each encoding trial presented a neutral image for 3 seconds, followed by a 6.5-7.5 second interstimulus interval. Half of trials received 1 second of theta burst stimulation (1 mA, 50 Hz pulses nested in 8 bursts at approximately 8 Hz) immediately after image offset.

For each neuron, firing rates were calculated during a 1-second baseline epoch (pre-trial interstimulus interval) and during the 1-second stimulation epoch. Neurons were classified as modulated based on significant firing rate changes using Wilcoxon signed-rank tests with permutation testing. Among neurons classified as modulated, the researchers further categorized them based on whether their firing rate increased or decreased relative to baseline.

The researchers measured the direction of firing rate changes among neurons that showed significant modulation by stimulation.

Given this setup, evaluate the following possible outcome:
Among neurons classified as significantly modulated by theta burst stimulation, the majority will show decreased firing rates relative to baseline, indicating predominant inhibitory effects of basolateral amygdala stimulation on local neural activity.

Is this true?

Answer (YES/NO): YES